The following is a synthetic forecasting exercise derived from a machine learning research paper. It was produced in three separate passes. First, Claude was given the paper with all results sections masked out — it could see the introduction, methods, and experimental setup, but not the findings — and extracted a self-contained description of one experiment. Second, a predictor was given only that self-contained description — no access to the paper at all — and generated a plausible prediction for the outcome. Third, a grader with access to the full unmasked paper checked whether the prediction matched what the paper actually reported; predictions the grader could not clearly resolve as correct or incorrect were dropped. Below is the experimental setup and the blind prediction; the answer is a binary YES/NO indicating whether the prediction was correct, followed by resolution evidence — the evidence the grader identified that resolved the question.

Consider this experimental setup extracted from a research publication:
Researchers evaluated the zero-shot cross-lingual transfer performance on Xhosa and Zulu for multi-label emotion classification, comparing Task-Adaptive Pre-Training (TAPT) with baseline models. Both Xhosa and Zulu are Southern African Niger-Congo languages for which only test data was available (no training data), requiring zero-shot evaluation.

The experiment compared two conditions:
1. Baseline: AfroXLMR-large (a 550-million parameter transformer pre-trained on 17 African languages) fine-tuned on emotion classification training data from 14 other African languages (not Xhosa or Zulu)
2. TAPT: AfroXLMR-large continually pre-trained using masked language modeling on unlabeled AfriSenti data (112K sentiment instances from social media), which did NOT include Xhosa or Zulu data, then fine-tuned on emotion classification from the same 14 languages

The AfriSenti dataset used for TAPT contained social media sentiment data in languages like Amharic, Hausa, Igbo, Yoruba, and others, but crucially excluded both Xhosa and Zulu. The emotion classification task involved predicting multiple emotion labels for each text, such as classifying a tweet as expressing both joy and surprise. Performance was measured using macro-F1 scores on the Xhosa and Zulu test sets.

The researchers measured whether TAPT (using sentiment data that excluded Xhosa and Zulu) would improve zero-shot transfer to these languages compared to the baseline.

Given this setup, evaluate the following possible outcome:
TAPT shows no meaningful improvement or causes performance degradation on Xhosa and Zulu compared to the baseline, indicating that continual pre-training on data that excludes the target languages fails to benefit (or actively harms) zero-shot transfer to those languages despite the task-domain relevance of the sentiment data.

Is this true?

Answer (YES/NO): NO